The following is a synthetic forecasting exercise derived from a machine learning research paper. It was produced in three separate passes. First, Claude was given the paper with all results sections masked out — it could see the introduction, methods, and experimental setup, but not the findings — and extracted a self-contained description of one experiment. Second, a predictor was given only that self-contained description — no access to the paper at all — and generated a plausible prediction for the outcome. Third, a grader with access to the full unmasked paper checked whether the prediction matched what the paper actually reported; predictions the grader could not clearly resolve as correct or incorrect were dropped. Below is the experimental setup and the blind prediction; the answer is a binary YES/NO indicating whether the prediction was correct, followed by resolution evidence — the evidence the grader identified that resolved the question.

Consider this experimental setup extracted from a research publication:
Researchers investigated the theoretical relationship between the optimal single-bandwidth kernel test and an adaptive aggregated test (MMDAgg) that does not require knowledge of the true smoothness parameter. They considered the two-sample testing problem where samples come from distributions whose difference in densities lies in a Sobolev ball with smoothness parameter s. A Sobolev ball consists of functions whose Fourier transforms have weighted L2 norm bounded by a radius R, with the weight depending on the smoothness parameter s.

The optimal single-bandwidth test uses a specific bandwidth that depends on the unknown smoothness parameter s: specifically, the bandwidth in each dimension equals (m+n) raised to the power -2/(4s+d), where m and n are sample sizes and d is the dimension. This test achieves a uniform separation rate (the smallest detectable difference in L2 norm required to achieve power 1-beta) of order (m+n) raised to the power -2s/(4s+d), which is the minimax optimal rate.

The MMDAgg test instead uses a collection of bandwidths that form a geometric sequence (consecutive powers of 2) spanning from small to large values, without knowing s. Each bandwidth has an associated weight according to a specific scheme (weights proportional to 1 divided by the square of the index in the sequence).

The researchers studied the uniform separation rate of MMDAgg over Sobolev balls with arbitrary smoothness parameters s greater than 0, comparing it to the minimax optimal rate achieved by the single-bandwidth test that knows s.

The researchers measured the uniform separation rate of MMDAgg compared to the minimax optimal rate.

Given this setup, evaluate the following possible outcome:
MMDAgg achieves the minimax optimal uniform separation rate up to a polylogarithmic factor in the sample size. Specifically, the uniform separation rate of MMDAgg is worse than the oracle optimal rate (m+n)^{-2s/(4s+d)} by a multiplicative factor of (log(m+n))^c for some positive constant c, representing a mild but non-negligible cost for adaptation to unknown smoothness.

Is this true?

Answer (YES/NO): NO